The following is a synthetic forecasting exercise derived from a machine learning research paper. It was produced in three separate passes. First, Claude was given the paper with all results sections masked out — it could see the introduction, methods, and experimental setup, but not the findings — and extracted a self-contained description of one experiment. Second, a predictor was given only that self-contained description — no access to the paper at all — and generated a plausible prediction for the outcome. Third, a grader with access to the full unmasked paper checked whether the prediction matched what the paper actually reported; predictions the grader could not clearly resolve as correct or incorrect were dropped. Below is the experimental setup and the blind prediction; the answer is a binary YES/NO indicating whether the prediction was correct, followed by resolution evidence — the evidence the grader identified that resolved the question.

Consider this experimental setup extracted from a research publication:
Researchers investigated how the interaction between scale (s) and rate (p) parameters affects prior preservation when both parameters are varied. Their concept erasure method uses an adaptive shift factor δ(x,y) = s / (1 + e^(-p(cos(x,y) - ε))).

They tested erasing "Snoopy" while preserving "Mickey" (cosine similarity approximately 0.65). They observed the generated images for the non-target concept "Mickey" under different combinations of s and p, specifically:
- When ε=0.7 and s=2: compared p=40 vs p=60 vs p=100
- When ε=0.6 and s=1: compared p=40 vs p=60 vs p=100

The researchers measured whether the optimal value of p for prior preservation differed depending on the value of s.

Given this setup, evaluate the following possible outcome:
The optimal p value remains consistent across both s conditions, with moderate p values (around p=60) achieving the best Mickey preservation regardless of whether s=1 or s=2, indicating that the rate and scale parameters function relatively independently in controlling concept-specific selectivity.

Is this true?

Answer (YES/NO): NO